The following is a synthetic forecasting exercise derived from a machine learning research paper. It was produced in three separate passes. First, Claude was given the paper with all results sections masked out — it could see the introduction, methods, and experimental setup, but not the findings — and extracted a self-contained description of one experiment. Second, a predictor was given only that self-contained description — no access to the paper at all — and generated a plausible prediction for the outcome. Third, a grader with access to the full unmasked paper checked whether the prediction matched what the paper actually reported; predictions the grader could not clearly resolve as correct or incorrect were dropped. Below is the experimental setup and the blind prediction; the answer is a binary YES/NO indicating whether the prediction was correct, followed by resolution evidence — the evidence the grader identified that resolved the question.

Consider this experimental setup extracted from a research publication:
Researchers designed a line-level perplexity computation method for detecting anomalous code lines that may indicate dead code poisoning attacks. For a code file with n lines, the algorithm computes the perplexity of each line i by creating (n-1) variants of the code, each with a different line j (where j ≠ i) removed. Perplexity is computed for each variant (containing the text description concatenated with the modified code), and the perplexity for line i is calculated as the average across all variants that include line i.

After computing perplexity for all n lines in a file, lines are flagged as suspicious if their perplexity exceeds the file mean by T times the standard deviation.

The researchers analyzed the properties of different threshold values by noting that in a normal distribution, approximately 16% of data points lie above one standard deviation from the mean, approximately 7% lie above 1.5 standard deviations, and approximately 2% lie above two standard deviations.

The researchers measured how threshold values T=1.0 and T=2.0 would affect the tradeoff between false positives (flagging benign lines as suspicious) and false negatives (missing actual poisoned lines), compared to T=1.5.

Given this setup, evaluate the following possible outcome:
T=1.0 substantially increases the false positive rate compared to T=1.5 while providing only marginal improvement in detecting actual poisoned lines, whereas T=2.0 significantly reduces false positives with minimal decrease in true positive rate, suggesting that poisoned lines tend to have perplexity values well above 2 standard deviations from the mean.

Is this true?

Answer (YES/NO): NO